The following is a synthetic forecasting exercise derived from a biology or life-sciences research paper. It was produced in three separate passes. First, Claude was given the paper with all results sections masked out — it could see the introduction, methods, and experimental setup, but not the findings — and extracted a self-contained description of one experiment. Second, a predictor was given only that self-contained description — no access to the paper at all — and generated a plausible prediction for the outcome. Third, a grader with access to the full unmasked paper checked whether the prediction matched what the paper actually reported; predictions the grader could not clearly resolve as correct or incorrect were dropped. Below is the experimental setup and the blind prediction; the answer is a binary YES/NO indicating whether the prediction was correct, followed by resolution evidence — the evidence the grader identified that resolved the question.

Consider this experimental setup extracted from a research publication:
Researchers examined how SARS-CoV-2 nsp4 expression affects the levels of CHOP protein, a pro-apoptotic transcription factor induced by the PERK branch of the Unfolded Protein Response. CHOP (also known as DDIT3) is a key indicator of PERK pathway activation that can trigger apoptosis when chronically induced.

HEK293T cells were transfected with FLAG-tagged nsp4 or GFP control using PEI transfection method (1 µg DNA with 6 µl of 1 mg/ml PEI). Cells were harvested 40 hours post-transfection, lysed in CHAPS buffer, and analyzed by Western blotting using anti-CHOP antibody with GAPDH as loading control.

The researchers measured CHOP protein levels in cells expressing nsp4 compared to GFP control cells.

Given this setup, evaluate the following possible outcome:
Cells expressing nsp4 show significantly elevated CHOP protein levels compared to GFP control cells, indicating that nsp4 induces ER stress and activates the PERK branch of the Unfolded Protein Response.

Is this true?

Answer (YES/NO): YES